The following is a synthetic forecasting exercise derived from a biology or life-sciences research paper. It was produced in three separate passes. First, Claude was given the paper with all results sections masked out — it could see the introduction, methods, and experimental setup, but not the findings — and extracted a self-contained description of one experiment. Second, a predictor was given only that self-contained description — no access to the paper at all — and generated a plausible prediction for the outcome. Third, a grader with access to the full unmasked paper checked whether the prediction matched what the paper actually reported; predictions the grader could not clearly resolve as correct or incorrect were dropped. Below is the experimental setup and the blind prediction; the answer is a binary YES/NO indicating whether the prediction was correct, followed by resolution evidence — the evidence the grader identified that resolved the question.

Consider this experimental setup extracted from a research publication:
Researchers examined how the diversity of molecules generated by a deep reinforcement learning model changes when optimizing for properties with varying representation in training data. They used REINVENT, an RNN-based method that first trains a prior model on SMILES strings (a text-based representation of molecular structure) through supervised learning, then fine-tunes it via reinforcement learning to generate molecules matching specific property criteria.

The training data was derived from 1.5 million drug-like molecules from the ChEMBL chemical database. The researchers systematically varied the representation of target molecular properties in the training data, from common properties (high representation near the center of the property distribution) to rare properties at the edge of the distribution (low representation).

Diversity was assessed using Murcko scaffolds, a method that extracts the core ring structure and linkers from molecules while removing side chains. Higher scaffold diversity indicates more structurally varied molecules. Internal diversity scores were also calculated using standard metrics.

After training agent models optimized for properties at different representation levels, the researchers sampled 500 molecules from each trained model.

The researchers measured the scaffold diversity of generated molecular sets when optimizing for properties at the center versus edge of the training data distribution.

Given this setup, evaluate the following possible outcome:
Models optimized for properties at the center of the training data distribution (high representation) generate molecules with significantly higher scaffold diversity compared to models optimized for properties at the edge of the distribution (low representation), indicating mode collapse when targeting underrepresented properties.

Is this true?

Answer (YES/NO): YES